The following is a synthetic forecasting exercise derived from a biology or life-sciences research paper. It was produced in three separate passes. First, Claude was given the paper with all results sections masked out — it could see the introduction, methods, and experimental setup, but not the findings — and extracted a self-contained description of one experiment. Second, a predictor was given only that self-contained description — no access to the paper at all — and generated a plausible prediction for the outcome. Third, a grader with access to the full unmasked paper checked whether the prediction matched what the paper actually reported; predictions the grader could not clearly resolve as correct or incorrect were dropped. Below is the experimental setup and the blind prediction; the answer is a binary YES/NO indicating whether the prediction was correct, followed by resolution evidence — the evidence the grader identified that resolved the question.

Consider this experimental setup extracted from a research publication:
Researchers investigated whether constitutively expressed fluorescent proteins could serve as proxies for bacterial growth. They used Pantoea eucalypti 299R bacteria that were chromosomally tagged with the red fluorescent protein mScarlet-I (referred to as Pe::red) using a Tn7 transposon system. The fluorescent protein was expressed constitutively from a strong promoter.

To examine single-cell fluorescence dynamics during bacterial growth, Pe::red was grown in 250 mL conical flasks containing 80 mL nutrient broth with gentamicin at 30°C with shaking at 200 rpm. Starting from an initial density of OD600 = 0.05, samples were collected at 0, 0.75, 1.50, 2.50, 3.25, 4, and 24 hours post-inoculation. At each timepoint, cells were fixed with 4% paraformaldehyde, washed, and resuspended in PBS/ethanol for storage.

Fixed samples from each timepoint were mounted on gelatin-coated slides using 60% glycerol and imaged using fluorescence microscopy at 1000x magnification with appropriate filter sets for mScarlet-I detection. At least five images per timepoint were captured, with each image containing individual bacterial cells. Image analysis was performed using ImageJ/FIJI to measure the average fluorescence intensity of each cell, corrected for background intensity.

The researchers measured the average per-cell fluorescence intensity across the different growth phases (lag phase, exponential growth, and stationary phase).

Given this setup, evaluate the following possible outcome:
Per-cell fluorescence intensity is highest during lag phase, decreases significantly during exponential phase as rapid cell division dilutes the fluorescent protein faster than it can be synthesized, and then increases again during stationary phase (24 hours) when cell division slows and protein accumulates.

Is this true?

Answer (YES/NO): NO